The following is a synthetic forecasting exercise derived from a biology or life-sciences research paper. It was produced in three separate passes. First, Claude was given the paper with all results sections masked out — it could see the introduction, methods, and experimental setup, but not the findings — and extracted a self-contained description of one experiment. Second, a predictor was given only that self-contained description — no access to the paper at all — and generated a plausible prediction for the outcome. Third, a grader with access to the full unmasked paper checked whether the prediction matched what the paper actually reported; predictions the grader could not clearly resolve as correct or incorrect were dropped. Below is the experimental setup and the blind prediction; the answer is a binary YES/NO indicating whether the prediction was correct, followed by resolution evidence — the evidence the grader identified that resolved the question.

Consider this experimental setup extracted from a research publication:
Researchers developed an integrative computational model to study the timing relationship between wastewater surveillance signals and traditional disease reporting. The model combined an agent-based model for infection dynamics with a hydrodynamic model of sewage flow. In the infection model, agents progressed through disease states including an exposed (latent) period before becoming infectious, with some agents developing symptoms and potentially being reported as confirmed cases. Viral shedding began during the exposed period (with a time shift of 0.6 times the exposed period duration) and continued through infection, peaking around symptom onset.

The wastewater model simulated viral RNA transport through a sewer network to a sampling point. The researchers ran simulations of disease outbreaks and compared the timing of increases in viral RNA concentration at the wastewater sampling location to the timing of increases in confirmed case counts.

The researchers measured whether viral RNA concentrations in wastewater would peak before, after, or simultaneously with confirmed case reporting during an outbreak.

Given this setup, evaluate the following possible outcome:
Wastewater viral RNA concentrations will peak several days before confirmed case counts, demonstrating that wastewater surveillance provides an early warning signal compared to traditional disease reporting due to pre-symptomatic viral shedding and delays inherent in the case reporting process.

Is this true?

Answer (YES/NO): NO